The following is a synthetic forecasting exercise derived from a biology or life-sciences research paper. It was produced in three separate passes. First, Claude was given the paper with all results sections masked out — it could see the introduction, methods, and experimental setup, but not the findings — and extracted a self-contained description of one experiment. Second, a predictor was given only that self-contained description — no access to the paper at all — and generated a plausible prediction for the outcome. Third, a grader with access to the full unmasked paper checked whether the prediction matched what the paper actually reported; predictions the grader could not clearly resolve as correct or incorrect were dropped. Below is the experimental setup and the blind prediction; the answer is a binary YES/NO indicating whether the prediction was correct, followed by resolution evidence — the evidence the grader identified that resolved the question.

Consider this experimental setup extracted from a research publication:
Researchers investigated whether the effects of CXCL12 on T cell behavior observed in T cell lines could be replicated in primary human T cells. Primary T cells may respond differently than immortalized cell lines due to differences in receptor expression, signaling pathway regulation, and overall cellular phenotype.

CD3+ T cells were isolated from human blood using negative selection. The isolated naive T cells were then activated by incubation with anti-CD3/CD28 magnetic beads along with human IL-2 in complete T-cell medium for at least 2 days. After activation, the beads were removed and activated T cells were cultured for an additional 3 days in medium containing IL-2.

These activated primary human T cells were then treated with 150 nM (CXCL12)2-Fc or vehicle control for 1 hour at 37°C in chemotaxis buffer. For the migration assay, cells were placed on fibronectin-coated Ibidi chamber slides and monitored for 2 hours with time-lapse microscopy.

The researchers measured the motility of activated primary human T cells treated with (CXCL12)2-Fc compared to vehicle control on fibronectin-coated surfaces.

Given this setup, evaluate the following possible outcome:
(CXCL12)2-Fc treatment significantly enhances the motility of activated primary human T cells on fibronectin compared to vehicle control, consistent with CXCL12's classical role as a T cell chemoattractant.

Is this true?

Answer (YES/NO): NO